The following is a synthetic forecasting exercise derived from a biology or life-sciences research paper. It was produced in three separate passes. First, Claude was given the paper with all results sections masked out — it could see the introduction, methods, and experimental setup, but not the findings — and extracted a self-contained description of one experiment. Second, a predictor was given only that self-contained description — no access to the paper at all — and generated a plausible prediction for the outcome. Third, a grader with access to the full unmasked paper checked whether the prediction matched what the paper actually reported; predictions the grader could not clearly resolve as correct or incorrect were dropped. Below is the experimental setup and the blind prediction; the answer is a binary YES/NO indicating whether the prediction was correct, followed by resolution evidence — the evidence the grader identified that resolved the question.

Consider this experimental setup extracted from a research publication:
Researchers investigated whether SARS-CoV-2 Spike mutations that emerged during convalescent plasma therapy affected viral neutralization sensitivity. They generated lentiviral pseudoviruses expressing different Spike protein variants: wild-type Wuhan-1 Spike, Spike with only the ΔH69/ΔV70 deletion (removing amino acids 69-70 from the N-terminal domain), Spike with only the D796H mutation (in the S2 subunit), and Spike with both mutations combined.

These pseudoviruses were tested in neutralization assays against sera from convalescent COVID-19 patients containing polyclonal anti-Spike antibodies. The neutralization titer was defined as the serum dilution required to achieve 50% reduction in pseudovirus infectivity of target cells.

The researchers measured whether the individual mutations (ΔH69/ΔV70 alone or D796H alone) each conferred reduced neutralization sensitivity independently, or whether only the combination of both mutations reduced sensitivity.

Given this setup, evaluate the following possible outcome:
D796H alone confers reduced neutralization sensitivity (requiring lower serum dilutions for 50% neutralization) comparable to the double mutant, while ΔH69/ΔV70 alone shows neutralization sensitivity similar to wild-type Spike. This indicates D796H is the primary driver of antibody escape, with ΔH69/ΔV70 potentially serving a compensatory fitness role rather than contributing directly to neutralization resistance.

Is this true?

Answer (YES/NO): YES